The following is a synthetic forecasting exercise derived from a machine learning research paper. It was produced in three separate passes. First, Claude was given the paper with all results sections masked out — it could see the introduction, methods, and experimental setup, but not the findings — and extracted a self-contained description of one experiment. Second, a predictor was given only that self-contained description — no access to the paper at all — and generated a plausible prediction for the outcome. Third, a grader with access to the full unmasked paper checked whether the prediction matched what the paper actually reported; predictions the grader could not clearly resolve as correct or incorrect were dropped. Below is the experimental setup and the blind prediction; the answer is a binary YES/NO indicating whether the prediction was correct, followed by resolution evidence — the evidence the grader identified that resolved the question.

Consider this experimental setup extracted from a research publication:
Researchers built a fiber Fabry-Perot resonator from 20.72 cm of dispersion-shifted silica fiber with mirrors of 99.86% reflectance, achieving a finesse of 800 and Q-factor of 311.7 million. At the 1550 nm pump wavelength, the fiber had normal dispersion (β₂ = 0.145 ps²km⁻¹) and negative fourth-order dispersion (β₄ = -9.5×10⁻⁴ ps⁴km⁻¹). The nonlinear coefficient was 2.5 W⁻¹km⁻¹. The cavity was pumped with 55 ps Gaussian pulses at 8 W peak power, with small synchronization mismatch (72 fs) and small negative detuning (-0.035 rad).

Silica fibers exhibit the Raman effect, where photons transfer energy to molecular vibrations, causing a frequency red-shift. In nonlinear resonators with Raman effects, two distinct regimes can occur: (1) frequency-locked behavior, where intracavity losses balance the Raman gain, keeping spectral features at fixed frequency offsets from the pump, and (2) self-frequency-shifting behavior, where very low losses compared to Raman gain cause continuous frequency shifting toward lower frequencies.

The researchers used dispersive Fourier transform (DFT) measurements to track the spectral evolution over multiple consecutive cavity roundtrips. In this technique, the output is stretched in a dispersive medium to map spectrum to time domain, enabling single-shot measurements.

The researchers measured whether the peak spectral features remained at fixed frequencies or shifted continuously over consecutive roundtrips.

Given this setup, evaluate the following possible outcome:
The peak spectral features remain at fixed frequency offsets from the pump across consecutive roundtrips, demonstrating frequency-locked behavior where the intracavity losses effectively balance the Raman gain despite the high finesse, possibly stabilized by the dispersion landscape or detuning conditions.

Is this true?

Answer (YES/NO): NO